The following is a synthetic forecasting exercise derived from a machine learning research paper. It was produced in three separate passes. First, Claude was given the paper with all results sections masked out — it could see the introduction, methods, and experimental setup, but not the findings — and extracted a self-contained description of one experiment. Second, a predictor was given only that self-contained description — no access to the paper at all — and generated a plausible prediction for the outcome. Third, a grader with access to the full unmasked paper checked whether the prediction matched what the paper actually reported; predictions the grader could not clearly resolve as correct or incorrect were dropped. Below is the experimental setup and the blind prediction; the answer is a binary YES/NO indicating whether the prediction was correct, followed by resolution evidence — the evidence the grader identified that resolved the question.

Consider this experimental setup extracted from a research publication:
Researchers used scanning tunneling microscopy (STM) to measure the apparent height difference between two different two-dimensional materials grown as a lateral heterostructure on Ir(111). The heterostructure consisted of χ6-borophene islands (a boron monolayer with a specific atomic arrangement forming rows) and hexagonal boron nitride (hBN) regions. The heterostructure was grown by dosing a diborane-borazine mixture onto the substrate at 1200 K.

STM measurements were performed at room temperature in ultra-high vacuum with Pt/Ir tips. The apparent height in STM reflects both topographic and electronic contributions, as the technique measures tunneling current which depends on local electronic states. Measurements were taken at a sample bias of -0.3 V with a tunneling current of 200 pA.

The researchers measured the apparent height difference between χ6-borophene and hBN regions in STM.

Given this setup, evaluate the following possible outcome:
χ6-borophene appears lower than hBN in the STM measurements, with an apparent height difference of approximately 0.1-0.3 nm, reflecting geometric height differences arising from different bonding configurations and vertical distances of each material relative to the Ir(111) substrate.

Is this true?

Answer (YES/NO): NO